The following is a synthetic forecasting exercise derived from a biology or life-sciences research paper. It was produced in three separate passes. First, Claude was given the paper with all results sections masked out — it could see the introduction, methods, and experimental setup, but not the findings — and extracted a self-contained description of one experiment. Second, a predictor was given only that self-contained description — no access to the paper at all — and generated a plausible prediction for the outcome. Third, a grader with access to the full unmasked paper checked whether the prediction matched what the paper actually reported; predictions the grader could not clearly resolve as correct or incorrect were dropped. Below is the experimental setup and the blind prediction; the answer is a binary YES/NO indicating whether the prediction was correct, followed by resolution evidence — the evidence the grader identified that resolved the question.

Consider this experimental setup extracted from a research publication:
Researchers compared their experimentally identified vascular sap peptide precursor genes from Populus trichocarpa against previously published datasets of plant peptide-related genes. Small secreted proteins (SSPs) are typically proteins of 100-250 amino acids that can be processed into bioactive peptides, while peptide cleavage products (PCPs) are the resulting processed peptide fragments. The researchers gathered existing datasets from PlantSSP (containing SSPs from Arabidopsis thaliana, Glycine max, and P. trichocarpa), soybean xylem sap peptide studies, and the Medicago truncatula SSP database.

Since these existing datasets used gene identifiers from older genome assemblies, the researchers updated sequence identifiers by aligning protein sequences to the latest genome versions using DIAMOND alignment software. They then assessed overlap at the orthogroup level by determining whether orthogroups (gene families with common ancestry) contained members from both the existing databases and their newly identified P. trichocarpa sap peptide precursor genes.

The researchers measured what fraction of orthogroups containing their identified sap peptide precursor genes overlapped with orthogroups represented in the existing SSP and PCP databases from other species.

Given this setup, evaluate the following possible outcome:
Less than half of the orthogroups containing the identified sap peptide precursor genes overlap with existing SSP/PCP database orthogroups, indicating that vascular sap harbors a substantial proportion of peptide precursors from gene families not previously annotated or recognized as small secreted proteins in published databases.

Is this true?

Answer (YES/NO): YES